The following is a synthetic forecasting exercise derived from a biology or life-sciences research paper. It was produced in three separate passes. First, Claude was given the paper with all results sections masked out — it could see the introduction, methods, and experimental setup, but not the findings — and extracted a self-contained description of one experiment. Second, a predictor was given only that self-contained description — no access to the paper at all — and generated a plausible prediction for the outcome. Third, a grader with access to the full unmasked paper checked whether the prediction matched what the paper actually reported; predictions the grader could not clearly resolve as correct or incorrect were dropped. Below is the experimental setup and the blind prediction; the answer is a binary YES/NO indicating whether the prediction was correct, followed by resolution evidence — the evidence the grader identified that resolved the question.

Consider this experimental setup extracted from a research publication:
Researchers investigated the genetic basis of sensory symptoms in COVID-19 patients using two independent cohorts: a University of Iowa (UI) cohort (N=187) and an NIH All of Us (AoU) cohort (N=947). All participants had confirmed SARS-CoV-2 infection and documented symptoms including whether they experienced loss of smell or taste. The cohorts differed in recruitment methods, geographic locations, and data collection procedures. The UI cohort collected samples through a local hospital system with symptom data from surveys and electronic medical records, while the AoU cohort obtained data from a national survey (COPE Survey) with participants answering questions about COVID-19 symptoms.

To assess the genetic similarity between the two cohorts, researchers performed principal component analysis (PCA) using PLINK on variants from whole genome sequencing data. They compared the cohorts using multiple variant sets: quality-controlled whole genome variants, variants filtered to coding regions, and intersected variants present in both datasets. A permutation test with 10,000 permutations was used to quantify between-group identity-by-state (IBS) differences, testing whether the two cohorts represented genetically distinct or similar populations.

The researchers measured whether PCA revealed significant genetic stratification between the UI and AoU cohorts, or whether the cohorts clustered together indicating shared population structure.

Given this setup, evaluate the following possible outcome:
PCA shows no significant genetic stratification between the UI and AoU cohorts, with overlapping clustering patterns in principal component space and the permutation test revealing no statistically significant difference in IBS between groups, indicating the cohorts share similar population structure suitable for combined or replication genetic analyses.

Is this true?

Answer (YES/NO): NO